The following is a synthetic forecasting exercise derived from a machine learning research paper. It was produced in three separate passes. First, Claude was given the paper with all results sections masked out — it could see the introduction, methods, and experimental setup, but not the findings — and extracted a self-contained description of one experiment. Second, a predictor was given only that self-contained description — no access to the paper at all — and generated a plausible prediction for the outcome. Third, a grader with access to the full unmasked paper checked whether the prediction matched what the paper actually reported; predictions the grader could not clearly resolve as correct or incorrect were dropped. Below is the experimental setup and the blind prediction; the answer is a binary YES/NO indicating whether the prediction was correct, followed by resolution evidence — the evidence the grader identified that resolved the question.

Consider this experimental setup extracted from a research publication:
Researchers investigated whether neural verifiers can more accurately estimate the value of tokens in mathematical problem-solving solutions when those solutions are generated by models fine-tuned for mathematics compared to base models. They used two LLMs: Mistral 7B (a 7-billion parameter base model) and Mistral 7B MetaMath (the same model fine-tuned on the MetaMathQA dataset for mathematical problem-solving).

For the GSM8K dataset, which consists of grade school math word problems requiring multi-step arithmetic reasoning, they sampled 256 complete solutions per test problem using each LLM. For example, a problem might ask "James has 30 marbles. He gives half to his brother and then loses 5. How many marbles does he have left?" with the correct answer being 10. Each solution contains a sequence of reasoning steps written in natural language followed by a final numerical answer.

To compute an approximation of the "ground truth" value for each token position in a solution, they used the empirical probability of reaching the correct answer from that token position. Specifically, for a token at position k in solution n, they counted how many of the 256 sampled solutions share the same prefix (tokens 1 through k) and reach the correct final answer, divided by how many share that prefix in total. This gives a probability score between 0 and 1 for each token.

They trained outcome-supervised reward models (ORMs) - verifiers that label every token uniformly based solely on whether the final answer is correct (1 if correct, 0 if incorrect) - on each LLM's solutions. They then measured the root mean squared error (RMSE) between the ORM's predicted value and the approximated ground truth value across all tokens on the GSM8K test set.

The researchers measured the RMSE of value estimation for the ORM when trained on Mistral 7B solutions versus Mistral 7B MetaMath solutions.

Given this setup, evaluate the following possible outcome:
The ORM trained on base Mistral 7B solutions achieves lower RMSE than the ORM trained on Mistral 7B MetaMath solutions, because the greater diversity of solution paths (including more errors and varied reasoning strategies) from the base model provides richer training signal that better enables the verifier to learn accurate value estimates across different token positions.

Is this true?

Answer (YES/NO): NO